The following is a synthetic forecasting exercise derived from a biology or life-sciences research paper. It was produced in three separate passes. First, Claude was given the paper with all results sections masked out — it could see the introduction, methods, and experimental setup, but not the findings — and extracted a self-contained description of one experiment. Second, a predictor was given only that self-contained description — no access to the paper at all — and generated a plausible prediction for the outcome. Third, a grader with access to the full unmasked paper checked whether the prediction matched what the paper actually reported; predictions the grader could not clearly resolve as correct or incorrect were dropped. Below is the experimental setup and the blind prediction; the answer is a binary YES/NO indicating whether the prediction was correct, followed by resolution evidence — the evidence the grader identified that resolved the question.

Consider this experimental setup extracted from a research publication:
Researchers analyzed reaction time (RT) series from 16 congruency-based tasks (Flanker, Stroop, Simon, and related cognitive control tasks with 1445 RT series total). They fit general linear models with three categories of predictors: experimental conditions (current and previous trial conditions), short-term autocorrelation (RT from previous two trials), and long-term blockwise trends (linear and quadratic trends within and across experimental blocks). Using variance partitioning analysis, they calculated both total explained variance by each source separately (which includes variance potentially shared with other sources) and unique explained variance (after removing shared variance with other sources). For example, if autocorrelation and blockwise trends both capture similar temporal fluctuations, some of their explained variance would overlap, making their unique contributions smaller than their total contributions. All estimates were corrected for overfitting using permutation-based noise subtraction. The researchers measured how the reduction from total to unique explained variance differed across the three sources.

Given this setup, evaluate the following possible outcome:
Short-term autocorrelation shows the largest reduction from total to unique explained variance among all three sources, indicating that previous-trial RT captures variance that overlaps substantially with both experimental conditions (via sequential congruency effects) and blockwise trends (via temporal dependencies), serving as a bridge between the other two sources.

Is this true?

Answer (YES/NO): NO